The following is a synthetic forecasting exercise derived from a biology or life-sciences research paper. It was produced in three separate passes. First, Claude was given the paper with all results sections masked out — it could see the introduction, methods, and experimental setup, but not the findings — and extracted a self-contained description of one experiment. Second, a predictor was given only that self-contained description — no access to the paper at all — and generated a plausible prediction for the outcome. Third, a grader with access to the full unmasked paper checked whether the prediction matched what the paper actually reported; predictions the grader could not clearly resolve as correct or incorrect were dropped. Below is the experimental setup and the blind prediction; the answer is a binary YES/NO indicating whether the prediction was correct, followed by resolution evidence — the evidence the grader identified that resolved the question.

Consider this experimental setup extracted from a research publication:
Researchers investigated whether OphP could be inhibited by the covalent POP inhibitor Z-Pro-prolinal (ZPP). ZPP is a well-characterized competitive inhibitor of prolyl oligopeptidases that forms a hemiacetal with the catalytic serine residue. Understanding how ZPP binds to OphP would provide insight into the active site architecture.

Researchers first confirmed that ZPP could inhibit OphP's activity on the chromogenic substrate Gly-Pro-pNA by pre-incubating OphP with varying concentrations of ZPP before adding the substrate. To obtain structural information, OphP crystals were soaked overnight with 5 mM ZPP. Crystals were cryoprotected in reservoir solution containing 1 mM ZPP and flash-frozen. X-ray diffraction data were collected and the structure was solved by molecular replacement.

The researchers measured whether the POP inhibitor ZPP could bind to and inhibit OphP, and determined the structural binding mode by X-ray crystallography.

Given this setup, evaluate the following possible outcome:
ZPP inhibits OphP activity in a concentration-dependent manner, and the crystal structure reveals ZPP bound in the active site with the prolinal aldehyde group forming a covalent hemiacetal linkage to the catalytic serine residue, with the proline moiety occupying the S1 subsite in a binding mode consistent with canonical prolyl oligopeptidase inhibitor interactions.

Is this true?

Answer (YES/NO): NO